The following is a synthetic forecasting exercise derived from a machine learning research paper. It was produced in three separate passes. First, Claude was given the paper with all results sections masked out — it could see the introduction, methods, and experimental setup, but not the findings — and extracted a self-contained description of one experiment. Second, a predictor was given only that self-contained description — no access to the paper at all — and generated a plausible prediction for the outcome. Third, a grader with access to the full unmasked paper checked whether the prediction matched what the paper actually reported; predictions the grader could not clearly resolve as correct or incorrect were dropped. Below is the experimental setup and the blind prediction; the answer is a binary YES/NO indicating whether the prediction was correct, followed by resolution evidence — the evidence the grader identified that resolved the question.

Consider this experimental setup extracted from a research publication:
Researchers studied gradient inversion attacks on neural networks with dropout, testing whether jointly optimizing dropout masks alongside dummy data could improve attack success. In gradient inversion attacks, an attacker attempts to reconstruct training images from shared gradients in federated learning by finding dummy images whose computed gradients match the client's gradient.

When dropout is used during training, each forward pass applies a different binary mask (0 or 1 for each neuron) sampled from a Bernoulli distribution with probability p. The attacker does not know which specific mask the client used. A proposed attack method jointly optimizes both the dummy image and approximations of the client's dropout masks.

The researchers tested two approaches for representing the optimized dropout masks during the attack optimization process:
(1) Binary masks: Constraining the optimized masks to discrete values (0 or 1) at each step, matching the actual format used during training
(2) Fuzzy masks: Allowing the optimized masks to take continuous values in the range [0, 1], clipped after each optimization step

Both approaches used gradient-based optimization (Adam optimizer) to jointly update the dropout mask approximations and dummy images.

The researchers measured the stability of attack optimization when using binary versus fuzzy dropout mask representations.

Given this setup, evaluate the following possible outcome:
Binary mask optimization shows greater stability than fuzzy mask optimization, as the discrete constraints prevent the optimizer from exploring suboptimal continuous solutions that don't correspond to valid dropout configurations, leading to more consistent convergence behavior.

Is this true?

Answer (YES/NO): NO